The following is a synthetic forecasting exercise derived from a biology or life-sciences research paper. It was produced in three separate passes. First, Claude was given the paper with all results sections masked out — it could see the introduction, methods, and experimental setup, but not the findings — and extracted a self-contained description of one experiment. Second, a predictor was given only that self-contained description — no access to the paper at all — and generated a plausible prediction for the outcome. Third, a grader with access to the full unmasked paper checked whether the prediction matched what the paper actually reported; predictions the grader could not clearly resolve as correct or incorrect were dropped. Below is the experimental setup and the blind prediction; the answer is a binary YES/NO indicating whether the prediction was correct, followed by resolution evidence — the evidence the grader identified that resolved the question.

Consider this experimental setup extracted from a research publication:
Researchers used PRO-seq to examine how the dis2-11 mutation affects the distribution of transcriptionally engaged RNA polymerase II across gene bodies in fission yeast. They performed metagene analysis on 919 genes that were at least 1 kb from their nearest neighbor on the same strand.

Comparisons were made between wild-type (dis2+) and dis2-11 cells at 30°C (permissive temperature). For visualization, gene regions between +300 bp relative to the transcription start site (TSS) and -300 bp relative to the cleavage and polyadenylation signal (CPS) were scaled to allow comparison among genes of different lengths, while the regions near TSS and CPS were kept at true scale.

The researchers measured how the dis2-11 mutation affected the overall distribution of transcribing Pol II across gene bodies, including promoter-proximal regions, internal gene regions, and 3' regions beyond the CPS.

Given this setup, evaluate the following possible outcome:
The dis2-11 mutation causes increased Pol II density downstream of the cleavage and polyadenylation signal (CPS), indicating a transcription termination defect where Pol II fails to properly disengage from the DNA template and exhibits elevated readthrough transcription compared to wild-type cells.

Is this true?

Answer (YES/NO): YES